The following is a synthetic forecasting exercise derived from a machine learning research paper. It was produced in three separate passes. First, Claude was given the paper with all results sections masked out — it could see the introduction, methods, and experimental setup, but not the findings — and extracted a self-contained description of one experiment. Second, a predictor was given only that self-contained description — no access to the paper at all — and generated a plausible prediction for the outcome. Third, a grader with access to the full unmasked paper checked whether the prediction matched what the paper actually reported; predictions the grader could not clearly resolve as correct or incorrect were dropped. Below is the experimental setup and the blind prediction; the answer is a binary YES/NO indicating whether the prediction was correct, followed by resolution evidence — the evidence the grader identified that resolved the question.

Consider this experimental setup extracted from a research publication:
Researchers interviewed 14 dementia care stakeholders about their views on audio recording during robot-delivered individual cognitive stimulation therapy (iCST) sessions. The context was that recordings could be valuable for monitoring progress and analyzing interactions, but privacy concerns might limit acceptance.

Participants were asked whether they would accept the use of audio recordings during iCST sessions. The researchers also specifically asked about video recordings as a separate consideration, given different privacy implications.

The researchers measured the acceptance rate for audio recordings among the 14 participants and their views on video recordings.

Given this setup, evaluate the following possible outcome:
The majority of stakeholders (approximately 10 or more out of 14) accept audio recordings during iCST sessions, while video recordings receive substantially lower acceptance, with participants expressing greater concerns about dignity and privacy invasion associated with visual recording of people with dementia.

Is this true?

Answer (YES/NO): YES